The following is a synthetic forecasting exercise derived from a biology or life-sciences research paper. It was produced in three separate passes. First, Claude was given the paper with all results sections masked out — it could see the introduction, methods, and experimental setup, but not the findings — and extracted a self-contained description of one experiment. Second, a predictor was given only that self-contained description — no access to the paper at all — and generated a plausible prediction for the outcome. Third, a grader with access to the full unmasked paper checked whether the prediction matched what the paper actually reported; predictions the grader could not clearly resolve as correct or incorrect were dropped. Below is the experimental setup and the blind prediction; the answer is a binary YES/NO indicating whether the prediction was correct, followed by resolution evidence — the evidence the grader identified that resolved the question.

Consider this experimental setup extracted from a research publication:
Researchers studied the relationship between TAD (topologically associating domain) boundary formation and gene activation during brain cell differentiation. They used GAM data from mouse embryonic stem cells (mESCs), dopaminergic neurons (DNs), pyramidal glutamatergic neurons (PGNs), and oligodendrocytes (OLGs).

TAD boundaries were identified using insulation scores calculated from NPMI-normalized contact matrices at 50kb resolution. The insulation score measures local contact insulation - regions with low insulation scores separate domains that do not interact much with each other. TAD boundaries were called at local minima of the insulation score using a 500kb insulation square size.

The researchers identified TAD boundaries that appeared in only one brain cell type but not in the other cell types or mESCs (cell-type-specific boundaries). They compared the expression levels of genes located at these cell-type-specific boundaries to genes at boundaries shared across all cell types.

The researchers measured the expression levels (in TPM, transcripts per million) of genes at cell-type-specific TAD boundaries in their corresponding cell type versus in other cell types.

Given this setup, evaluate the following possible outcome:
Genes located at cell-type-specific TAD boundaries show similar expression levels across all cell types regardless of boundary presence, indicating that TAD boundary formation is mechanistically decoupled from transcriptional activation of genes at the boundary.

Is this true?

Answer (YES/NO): NO